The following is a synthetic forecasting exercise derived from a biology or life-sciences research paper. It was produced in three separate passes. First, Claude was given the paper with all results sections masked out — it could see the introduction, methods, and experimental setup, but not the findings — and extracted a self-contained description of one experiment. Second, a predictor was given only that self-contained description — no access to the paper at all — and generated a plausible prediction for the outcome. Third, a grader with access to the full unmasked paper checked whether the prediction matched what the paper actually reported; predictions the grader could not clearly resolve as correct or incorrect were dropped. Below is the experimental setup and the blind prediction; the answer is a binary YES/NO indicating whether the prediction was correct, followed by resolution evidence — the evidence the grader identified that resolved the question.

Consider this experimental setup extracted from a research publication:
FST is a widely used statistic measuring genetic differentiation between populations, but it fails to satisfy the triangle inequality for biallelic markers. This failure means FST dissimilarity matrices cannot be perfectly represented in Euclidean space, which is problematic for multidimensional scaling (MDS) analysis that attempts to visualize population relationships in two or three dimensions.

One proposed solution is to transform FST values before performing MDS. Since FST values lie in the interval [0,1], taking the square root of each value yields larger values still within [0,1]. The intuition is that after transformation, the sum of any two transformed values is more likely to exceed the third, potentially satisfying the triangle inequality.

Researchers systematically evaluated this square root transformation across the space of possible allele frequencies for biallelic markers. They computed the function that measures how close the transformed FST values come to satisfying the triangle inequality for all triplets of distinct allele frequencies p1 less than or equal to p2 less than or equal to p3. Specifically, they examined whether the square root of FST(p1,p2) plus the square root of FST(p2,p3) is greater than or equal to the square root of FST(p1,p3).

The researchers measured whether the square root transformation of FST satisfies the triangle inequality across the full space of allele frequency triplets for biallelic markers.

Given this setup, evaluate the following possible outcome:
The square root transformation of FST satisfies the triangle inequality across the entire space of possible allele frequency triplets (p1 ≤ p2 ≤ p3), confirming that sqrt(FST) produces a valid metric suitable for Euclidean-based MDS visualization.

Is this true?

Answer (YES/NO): YES